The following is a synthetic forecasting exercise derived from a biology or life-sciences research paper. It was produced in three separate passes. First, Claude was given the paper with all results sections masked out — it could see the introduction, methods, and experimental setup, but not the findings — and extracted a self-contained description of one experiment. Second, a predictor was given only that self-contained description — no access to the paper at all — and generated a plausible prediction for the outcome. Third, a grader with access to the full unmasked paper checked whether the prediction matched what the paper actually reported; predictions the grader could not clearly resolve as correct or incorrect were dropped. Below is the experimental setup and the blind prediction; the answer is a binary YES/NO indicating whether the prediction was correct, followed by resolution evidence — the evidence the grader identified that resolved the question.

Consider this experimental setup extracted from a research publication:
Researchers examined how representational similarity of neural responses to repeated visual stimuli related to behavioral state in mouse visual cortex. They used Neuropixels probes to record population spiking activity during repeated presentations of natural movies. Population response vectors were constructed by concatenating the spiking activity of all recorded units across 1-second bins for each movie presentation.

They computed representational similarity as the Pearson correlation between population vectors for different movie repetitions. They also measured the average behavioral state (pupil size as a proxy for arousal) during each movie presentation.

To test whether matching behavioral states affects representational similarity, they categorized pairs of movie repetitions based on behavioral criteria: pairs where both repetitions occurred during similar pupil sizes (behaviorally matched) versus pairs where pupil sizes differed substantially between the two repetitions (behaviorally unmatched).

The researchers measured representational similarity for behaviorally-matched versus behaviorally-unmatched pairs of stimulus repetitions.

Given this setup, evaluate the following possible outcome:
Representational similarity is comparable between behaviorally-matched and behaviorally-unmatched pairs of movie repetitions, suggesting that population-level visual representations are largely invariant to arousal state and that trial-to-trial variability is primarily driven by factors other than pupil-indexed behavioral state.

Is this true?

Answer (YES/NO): NO